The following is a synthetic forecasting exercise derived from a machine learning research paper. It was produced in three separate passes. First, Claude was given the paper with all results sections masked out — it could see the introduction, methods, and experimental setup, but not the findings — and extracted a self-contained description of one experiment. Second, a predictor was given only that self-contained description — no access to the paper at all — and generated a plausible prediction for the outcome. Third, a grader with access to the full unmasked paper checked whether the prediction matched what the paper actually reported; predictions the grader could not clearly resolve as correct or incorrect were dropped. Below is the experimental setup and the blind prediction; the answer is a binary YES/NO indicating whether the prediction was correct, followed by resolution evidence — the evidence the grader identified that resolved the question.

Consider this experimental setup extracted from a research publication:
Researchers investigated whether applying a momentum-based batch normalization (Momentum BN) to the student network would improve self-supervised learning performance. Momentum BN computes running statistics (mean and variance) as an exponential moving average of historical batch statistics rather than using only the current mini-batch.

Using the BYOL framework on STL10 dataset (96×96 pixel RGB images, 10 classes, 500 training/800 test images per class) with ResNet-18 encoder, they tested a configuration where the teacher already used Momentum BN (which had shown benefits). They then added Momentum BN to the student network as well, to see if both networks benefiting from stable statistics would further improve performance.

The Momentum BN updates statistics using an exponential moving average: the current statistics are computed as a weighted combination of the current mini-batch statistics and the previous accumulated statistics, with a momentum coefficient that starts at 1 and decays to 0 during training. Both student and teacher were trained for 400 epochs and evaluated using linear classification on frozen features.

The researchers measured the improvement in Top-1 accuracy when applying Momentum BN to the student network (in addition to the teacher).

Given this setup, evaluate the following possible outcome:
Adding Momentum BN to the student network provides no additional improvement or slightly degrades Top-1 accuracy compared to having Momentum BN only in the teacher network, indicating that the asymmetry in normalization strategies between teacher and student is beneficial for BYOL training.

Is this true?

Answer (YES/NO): NO